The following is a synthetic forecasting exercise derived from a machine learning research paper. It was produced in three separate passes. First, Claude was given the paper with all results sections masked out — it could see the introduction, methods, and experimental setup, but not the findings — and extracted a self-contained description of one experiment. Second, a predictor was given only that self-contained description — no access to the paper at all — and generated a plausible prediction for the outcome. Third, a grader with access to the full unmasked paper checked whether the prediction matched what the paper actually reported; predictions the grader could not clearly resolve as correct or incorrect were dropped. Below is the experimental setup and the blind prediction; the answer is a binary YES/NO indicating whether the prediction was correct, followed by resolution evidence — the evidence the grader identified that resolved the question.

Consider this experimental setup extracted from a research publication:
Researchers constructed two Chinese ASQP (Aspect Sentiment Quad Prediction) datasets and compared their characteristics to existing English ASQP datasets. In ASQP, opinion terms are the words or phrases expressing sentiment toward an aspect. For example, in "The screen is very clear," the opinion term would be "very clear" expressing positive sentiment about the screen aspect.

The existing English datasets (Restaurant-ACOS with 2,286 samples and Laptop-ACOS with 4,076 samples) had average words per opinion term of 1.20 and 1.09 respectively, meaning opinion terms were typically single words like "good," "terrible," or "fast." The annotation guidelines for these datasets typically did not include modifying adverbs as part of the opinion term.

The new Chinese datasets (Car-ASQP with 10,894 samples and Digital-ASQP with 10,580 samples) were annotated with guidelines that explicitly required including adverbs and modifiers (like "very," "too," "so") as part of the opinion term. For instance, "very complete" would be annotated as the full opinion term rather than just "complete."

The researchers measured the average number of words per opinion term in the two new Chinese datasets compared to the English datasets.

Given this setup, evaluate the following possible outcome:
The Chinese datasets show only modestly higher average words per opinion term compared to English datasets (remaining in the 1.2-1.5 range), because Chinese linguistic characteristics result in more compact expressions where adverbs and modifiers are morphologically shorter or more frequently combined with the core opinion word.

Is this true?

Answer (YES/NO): NO